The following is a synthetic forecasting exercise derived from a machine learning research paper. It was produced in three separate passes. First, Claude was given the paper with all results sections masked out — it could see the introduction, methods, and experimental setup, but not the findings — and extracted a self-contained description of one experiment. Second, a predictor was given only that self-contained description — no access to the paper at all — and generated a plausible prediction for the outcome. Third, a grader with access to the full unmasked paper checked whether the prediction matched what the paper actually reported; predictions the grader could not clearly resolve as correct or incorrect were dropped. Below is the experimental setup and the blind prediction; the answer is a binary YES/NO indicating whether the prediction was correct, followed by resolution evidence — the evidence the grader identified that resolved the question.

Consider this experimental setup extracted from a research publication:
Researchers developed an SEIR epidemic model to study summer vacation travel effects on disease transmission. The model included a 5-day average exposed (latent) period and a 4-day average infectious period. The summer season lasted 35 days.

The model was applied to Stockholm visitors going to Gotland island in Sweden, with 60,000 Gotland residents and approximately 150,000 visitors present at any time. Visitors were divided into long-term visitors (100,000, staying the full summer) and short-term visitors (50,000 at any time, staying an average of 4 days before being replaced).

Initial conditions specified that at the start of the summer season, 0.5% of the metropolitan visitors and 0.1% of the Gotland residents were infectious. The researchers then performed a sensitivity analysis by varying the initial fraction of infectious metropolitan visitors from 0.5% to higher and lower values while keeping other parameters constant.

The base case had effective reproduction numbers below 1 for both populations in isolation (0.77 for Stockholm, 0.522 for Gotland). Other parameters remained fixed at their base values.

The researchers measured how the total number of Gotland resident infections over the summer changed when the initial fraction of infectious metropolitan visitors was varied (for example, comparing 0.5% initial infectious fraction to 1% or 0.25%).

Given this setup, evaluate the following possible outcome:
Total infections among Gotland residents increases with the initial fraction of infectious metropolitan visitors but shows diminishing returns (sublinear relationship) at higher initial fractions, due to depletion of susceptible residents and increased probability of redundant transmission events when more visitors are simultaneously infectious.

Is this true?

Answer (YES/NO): YES